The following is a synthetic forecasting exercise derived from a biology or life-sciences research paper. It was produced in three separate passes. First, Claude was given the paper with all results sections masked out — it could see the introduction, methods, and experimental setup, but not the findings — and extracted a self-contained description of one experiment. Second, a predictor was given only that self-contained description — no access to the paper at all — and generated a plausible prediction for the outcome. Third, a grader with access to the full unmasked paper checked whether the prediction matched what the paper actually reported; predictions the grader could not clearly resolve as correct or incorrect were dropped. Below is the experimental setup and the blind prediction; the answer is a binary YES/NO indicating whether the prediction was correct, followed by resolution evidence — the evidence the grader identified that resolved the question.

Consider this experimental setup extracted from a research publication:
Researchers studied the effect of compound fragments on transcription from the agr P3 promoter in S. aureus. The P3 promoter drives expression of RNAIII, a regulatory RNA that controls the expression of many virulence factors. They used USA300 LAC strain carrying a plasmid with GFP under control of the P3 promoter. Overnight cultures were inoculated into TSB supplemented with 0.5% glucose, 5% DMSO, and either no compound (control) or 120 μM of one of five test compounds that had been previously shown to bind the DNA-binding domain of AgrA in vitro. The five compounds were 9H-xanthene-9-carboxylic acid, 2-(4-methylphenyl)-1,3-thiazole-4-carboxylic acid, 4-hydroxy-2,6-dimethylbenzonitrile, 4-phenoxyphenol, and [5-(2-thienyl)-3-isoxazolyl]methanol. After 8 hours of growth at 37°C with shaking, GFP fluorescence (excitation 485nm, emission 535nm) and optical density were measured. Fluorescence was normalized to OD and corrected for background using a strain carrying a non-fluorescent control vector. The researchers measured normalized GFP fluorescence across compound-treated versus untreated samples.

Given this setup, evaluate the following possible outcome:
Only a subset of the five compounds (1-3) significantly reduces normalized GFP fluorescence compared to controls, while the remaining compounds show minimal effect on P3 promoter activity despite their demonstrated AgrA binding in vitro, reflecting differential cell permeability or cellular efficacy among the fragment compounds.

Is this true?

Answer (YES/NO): NO